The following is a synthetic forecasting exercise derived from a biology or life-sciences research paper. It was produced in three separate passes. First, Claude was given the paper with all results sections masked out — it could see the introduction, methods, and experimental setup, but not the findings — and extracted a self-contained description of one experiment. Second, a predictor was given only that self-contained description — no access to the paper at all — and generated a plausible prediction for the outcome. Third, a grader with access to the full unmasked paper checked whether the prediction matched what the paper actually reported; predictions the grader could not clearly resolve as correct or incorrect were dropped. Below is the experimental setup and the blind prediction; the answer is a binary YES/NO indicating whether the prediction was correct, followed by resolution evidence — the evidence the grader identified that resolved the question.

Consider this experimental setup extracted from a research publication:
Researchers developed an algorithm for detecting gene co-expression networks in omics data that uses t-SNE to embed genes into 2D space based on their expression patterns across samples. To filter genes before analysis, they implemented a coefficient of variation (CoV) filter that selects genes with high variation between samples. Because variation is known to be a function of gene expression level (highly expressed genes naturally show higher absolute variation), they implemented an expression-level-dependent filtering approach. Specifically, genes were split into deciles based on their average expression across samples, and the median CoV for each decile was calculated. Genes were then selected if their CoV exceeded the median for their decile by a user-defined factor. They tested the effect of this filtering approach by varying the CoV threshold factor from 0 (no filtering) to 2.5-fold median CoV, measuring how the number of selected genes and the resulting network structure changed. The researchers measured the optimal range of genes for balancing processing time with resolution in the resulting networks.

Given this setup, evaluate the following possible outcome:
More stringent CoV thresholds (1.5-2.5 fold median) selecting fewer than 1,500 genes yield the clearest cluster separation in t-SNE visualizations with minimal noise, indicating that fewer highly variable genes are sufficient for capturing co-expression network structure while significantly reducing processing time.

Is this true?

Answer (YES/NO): NO